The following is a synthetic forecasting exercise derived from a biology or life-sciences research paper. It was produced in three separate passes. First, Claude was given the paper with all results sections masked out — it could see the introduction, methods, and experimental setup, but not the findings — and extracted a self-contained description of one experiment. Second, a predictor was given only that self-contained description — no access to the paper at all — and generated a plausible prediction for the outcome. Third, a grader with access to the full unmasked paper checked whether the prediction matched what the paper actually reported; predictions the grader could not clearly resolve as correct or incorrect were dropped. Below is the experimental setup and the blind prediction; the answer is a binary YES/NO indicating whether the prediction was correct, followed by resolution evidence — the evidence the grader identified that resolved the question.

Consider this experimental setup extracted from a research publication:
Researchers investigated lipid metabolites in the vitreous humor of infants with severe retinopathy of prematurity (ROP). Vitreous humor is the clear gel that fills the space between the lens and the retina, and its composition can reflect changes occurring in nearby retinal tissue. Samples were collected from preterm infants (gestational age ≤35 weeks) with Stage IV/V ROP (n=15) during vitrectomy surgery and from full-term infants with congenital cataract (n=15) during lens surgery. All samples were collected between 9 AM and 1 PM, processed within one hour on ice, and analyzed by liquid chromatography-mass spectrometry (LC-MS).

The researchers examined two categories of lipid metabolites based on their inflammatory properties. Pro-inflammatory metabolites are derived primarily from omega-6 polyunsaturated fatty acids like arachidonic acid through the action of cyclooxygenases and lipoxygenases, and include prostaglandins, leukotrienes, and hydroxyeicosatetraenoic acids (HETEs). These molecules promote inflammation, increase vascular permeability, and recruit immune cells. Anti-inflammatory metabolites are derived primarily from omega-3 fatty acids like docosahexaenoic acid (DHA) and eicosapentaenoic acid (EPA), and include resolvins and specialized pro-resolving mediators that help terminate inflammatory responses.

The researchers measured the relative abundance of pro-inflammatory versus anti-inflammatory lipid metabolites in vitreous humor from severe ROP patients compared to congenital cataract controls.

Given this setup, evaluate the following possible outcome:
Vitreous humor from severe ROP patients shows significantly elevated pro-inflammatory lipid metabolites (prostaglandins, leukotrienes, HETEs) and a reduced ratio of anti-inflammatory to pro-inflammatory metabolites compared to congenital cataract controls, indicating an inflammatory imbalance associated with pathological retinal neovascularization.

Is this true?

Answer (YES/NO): YES